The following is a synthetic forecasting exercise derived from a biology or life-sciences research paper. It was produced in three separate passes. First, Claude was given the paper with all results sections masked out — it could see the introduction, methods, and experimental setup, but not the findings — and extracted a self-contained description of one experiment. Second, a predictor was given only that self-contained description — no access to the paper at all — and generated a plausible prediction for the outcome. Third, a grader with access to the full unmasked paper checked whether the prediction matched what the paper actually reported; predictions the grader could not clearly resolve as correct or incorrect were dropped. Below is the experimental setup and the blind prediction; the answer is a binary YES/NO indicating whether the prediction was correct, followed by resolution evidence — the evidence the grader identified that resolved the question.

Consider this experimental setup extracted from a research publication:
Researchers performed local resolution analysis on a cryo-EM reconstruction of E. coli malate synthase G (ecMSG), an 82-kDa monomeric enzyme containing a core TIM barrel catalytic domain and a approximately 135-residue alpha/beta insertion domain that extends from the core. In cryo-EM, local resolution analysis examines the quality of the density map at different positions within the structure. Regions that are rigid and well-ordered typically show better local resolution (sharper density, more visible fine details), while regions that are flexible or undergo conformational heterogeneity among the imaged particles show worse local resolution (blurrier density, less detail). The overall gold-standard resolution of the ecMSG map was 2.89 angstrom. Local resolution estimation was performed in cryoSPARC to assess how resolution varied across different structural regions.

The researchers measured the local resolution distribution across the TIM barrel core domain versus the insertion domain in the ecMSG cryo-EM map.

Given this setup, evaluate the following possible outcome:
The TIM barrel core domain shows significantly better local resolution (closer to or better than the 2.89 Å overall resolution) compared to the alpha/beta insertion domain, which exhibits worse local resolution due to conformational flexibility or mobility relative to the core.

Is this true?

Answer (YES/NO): YES